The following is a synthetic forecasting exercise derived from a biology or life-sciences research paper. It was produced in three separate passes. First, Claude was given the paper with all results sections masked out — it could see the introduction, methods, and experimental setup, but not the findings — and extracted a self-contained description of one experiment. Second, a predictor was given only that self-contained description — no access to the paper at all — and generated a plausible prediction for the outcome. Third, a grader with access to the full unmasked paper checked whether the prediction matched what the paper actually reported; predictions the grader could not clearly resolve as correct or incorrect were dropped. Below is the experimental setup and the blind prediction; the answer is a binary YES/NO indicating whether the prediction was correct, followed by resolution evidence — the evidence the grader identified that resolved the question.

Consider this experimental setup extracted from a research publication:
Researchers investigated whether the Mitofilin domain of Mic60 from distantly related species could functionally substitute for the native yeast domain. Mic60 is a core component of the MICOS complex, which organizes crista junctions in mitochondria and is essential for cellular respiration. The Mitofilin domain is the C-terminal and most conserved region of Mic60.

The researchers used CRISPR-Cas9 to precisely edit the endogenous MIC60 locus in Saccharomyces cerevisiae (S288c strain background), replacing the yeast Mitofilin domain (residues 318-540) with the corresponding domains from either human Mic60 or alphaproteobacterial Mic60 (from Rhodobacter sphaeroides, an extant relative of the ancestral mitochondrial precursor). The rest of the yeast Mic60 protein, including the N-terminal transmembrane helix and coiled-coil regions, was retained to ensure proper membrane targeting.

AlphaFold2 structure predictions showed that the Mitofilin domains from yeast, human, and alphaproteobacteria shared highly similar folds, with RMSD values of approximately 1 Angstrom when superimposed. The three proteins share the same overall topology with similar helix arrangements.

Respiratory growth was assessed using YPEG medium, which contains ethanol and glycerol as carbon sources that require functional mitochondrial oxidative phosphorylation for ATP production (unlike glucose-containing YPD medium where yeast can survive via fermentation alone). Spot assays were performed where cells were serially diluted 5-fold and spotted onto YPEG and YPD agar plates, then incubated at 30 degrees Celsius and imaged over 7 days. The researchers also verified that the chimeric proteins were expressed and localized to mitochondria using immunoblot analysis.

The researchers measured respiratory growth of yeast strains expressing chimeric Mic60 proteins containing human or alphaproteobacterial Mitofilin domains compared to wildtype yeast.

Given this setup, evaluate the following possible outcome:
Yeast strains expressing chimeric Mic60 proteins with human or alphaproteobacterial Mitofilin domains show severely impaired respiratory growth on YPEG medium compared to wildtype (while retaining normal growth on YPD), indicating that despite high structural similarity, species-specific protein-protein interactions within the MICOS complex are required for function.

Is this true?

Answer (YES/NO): YES